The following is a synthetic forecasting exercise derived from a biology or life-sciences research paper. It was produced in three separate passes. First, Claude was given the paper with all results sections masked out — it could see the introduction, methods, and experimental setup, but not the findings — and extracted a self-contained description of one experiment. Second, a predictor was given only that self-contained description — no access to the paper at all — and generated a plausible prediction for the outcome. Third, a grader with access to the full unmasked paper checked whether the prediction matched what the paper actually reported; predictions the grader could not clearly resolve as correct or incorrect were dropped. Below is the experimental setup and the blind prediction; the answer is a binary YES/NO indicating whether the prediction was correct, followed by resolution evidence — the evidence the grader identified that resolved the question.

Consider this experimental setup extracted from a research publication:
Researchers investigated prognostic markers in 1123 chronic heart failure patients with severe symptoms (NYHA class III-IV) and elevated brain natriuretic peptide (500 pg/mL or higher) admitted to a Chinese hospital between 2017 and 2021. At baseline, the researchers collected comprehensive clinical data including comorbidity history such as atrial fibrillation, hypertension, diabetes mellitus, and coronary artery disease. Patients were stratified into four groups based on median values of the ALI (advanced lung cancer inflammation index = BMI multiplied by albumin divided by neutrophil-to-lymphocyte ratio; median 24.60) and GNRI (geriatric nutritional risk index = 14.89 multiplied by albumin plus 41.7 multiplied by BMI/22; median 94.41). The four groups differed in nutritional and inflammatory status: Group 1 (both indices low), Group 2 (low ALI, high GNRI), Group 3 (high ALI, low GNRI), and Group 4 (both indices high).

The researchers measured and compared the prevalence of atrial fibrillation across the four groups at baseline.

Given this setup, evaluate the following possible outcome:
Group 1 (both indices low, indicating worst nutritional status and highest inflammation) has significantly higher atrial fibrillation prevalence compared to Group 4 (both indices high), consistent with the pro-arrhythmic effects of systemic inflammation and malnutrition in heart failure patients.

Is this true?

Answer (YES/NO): NO